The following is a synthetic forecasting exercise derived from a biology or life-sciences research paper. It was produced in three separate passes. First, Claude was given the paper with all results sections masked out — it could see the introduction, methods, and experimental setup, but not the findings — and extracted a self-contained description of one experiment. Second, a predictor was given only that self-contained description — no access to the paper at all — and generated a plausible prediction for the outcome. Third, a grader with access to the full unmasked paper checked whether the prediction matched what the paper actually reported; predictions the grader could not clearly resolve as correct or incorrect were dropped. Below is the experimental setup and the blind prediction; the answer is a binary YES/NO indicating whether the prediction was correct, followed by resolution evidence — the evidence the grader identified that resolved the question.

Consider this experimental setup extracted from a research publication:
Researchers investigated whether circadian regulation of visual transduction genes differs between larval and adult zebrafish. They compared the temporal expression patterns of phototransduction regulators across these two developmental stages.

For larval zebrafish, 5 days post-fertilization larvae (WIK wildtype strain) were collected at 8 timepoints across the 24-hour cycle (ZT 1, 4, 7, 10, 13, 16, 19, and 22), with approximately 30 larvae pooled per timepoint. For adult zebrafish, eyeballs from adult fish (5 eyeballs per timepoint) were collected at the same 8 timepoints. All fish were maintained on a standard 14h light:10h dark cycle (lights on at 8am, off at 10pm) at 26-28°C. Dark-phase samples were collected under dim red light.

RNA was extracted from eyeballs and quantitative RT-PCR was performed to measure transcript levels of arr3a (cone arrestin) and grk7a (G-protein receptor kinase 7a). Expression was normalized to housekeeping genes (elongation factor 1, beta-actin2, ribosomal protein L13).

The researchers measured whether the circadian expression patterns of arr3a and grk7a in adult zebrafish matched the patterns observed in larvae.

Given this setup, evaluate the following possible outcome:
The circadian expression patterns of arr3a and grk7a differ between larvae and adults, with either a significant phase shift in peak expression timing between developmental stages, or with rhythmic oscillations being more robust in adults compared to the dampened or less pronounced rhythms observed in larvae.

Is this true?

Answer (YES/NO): NO